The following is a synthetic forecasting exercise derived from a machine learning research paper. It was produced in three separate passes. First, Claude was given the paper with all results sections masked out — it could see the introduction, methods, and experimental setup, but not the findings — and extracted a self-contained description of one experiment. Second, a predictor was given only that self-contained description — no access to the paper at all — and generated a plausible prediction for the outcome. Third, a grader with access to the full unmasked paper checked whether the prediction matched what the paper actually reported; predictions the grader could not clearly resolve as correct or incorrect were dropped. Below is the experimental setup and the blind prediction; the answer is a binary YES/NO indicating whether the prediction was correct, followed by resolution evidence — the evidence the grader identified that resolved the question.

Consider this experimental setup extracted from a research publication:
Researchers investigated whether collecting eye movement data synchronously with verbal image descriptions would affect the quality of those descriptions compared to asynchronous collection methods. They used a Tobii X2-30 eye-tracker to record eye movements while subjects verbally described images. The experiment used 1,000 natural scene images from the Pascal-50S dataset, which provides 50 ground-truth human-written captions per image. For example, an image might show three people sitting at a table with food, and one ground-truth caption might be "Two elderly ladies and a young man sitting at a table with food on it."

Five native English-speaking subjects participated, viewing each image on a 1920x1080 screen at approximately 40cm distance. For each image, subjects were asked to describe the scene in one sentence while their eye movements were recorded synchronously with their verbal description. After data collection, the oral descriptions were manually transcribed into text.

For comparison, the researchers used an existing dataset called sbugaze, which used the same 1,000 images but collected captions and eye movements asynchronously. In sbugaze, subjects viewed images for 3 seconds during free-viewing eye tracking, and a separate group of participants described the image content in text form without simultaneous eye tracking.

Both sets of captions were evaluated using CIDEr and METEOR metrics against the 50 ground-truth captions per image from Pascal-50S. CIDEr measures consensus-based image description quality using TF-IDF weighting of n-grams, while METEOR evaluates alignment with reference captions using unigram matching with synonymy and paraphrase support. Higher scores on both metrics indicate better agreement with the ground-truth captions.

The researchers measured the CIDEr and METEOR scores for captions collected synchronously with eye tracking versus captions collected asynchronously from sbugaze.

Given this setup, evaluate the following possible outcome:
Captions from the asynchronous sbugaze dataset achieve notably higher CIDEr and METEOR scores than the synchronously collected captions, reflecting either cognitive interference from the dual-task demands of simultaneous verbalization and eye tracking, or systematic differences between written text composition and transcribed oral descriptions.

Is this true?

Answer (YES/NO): NO